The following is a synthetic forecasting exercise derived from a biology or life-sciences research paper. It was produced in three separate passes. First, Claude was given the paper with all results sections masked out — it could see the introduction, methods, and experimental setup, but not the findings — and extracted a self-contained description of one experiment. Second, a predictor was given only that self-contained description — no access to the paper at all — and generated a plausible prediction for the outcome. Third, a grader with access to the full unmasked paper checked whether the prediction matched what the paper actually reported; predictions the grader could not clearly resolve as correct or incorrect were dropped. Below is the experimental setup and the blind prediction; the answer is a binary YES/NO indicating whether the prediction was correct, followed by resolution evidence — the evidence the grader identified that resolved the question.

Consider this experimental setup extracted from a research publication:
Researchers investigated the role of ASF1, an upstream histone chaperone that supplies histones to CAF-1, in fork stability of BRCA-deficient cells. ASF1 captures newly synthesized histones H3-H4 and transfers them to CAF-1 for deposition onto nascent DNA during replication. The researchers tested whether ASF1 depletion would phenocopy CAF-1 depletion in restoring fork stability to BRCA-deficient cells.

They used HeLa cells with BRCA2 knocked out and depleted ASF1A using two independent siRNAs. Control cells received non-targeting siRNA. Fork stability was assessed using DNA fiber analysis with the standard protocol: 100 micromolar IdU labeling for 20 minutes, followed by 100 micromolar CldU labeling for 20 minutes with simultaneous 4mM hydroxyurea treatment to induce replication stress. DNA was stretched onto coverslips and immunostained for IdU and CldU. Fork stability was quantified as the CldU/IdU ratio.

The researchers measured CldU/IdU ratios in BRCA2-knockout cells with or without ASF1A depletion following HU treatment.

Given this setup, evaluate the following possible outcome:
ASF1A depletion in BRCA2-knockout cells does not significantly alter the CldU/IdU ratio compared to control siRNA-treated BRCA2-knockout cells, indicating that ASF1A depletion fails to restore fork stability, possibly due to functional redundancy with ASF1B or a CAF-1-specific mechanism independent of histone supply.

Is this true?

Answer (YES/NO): YES